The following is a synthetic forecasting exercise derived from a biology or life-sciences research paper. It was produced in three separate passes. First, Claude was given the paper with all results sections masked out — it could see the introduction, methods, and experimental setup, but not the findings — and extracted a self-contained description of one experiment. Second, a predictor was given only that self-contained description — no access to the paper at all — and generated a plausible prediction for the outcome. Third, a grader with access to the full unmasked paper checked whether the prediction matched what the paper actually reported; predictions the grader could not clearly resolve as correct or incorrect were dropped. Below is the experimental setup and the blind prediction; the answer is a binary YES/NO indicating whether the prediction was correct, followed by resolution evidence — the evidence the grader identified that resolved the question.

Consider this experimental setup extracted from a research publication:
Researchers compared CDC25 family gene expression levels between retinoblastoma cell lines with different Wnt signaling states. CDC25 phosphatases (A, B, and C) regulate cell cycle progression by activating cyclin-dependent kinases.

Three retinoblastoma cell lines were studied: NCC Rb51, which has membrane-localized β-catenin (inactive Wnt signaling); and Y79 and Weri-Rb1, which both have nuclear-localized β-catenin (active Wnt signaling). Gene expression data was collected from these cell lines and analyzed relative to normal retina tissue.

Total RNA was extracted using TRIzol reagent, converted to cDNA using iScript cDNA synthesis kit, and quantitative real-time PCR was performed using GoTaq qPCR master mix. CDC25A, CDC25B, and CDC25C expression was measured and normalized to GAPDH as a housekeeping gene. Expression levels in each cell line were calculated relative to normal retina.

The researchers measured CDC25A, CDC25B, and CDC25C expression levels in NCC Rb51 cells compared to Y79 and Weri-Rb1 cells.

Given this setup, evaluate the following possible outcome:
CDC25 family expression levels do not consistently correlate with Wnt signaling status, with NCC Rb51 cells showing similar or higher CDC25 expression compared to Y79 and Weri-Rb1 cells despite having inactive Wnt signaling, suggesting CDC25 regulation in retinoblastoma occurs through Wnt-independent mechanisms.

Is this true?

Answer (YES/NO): NO